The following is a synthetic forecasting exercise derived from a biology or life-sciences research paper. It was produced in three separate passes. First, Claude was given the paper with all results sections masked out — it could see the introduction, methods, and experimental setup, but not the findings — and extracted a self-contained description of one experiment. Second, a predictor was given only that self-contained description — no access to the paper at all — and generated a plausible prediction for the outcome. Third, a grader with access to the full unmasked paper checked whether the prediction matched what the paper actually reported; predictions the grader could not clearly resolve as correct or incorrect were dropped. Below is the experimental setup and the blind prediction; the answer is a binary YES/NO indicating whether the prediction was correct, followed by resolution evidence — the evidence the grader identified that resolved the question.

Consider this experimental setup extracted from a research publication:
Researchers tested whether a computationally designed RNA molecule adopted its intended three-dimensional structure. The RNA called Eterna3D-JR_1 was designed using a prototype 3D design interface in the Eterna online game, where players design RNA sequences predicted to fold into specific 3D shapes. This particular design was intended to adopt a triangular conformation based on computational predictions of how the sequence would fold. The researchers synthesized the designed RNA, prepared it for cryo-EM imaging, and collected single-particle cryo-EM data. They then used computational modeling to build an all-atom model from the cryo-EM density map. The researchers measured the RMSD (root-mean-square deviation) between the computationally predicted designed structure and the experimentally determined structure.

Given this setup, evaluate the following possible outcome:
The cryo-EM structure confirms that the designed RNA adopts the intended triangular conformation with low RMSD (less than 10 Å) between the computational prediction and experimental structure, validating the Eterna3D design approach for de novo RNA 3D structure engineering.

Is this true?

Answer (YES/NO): NO